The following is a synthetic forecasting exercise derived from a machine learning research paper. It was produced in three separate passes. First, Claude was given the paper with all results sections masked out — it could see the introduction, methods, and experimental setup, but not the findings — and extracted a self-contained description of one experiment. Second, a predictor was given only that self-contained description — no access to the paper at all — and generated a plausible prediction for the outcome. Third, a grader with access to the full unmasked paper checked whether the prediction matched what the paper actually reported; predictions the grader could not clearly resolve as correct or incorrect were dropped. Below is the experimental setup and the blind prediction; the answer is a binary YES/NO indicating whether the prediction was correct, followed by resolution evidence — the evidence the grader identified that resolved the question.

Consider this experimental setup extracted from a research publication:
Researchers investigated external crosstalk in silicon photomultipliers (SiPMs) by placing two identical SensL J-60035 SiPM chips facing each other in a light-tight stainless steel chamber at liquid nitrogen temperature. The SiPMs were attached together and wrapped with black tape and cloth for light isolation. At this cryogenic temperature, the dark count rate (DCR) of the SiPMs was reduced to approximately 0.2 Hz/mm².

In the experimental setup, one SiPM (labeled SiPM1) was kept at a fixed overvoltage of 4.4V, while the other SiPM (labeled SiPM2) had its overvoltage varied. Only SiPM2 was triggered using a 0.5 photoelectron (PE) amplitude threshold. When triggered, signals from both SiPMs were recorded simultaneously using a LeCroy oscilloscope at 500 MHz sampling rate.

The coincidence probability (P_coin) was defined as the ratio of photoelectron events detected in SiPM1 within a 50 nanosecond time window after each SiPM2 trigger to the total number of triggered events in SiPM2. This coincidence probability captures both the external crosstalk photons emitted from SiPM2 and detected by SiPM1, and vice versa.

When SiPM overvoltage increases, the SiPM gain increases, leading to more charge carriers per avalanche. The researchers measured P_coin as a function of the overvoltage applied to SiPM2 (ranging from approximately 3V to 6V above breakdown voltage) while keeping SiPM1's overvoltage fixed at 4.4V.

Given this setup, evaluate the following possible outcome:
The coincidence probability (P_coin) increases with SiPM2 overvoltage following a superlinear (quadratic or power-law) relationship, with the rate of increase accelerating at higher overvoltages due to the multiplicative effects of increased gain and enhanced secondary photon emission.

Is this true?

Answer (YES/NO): NO